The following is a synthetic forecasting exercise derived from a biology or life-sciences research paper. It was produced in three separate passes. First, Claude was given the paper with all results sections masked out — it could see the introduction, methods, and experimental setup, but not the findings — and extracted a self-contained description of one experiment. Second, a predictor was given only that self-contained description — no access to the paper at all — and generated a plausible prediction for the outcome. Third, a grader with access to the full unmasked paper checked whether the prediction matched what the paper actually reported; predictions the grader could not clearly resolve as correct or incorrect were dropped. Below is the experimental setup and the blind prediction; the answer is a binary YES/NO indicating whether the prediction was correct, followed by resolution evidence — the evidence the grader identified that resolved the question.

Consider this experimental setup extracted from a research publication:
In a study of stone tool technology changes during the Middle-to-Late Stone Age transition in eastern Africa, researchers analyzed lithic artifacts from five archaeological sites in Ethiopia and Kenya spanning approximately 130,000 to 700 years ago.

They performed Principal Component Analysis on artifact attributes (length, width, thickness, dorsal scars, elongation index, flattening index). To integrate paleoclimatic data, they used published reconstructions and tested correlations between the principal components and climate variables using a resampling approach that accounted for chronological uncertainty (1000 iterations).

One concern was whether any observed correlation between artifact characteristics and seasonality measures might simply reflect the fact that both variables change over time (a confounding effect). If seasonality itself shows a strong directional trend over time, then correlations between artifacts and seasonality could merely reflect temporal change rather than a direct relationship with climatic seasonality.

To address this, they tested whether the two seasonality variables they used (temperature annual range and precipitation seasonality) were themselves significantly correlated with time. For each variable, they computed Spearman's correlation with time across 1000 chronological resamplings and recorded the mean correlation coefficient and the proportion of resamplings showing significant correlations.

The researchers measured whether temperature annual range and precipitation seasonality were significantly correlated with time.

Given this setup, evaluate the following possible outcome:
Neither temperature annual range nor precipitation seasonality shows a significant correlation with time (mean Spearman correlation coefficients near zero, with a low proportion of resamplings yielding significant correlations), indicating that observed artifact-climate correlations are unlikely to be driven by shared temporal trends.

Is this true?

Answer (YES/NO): YES